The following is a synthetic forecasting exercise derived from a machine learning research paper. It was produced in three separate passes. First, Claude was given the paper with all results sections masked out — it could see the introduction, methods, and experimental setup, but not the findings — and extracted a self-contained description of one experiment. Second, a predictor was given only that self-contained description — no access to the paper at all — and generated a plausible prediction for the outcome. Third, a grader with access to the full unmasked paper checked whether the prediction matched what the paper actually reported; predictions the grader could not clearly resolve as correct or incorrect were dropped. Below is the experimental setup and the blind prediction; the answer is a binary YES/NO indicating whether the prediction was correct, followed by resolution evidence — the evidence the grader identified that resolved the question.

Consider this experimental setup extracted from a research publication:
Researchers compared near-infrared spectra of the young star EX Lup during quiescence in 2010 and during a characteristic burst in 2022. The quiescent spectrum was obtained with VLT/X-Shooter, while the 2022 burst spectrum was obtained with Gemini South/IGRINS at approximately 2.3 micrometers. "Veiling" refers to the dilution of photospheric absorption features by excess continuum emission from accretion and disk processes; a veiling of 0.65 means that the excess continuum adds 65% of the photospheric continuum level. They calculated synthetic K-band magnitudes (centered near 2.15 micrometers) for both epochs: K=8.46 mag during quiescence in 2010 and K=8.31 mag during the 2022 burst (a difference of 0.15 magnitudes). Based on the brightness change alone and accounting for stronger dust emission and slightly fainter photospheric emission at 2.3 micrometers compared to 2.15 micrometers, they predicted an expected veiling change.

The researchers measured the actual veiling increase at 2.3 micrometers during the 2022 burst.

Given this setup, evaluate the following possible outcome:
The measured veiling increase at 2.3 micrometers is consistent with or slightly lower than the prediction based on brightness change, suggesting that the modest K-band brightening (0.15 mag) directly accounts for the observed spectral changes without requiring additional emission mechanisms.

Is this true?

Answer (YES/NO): NO